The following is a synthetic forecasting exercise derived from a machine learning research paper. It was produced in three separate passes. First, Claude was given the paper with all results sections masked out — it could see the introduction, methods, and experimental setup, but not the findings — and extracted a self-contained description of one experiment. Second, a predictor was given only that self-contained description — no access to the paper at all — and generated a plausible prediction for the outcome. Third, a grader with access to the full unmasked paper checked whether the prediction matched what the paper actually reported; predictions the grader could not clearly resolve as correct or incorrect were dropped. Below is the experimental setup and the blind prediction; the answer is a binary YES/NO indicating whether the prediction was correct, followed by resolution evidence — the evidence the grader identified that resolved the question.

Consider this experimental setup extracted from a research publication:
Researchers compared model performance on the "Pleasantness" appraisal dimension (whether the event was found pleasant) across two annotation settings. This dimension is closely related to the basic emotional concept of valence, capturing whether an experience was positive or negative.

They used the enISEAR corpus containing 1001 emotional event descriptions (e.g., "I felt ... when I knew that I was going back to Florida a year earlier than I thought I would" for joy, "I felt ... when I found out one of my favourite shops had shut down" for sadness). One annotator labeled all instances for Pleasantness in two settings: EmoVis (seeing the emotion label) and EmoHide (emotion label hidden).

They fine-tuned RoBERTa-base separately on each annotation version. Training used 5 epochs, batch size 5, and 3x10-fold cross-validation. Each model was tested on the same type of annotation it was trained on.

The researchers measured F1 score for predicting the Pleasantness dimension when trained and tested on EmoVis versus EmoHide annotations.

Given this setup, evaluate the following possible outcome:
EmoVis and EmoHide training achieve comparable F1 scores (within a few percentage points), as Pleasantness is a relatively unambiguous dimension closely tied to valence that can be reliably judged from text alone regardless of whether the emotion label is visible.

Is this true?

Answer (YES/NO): YES